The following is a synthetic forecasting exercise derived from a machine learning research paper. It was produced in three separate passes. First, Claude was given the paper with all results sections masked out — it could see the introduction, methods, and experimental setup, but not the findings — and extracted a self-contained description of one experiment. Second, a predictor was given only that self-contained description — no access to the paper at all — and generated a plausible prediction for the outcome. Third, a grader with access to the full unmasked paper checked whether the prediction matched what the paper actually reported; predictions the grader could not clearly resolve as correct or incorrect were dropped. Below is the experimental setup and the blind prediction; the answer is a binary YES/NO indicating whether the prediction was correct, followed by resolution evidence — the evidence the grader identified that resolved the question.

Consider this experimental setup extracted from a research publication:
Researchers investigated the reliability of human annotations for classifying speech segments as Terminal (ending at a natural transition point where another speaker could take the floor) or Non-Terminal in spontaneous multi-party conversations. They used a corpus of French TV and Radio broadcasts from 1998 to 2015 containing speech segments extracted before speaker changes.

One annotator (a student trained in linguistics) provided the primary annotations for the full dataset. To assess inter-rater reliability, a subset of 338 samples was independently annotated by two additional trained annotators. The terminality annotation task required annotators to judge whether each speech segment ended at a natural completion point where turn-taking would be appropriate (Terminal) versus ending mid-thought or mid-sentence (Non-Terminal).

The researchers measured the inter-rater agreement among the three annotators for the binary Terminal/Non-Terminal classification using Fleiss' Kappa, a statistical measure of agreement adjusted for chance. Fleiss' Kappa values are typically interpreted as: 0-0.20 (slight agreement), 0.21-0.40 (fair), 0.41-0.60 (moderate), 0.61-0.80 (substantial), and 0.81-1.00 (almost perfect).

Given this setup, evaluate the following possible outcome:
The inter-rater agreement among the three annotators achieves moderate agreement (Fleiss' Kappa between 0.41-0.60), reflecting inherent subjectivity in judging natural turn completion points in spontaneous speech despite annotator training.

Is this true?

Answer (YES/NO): NO